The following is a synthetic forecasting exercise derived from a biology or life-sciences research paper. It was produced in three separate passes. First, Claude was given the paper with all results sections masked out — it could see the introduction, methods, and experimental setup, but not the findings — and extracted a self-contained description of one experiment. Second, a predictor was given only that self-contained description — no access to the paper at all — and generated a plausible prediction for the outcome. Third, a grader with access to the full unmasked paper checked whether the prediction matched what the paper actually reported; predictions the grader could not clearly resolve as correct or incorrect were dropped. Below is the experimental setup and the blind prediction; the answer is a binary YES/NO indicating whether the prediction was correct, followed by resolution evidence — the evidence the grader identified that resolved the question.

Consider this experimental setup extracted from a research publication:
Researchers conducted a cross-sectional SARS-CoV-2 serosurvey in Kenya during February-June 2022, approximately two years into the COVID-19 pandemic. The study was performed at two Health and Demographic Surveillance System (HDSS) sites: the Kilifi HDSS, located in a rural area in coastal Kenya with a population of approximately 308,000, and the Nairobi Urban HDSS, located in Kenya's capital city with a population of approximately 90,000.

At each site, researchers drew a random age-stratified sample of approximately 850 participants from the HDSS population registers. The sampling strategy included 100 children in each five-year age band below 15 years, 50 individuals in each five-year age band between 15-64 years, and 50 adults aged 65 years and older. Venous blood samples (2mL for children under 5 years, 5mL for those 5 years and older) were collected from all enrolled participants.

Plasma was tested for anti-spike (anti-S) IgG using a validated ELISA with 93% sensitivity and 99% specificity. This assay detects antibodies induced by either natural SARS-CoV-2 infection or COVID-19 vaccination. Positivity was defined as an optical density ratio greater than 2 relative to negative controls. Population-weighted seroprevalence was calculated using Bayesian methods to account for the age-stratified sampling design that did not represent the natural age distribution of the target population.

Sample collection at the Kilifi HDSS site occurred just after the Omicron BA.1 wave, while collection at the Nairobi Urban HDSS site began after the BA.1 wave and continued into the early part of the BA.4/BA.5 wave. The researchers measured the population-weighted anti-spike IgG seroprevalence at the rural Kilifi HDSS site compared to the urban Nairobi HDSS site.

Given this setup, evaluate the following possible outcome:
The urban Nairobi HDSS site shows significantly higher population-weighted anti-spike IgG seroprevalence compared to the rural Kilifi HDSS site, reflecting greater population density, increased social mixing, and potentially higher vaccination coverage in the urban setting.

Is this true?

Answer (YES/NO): YES